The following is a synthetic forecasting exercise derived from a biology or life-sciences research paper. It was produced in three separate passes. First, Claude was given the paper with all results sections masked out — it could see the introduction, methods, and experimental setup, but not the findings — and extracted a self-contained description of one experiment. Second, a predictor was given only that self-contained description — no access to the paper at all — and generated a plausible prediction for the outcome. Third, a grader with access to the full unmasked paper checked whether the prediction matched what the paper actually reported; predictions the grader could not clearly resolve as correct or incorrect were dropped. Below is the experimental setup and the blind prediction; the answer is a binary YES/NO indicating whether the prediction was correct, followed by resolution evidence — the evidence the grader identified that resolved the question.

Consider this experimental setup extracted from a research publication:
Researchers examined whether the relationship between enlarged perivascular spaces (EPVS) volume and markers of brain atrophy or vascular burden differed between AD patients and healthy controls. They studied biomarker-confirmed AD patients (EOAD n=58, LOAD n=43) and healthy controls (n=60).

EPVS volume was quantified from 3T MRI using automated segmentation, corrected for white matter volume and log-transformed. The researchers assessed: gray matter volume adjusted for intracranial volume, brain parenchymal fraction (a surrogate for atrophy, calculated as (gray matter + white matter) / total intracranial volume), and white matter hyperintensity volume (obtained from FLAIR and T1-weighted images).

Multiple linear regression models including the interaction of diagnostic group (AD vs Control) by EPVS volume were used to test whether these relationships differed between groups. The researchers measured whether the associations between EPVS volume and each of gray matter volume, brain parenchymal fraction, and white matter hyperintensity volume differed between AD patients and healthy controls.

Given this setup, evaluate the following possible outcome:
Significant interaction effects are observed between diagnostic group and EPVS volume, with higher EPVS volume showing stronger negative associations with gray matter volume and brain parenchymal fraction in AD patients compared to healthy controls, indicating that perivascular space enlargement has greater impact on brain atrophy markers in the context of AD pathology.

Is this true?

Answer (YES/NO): NO